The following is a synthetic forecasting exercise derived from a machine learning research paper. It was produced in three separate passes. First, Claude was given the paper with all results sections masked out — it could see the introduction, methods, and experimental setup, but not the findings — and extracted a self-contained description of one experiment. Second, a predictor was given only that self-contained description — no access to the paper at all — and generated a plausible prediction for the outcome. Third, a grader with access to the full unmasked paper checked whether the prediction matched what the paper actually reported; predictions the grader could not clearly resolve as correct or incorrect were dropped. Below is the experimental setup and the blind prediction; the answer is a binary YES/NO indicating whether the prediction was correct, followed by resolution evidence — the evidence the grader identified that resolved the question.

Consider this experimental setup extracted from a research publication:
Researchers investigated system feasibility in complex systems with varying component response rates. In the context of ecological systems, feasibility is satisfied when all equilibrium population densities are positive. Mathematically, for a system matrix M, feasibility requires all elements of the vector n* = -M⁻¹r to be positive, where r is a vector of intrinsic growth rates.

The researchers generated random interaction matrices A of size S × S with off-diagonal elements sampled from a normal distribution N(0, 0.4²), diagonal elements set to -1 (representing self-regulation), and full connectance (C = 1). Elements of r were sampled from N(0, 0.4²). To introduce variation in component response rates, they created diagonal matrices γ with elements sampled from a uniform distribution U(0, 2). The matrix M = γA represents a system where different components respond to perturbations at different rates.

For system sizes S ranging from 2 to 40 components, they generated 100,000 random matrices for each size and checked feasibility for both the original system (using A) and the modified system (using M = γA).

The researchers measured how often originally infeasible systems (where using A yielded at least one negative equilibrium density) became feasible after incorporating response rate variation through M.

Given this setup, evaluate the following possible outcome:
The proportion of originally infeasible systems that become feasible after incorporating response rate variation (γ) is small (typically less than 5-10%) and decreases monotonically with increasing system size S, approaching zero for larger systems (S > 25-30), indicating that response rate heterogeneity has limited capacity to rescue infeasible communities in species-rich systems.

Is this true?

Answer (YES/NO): YES